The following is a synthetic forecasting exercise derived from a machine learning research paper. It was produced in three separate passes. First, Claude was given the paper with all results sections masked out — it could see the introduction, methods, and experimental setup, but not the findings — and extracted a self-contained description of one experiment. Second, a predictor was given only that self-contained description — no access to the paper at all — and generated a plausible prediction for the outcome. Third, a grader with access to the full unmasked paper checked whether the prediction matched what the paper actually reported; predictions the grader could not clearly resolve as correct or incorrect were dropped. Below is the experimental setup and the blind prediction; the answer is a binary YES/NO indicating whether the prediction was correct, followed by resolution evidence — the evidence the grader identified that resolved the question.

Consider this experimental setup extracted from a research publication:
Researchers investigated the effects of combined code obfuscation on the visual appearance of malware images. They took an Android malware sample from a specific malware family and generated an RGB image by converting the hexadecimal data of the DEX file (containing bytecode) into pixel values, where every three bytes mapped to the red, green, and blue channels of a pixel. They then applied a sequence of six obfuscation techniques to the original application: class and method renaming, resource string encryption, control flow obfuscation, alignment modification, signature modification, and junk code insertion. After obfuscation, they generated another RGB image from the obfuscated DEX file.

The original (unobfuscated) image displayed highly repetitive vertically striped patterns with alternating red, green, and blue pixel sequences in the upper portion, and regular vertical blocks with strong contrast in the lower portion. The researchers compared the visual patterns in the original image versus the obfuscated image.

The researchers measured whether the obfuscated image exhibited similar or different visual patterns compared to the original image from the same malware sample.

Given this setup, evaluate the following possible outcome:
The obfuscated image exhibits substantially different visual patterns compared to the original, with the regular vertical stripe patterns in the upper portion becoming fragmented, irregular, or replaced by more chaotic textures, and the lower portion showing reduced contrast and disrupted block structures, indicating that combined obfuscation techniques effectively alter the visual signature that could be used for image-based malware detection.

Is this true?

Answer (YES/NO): YES